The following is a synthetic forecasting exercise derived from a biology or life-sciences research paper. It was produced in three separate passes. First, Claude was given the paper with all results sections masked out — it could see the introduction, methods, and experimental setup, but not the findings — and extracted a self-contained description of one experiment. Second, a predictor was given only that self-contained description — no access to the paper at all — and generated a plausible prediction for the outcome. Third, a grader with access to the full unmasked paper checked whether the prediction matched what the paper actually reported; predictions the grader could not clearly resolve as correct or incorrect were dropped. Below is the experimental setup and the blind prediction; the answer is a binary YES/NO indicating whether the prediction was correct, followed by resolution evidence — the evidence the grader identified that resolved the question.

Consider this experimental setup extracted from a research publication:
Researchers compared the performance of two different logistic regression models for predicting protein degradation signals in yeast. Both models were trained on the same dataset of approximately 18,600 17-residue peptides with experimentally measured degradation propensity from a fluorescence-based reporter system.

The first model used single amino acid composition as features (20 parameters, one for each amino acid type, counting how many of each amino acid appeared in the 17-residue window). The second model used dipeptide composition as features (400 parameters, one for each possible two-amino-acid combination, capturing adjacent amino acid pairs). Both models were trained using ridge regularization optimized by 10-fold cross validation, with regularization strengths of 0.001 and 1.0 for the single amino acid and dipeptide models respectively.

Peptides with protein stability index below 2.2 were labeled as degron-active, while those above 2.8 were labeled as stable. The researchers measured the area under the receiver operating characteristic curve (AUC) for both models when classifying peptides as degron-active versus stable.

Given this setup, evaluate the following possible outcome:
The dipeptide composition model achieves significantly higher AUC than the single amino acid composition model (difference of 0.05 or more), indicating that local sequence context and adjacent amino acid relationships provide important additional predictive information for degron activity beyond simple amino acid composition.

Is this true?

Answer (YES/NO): NO